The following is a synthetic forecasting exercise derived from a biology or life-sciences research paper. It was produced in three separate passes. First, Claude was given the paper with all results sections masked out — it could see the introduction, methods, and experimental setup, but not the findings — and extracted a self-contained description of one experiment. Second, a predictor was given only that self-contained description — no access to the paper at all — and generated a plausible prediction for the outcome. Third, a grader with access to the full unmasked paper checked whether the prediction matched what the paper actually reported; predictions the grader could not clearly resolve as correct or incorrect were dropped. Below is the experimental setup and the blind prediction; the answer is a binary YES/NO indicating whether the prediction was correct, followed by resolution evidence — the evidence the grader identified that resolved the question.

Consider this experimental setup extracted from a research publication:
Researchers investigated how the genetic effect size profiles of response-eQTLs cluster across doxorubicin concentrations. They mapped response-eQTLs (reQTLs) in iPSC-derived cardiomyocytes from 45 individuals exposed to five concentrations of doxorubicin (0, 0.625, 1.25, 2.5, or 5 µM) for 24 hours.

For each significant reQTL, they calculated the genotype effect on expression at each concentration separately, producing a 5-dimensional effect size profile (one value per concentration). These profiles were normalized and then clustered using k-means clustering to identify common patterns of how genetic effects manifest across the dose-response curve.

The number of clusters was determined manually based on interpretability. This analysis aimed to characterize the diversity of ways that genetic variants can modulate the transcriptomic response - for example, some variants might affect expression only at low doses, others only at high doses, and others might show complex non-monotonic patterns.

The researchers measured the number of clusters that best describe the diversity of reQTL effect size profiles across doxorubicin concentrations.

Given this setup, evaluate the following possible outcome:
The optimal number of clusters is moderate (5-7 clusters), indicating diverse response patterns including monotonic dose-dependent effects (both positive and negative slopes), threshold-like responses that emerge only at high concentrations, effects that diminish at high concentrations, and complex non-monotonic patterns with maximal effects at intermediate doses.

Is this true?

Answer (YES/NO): NO